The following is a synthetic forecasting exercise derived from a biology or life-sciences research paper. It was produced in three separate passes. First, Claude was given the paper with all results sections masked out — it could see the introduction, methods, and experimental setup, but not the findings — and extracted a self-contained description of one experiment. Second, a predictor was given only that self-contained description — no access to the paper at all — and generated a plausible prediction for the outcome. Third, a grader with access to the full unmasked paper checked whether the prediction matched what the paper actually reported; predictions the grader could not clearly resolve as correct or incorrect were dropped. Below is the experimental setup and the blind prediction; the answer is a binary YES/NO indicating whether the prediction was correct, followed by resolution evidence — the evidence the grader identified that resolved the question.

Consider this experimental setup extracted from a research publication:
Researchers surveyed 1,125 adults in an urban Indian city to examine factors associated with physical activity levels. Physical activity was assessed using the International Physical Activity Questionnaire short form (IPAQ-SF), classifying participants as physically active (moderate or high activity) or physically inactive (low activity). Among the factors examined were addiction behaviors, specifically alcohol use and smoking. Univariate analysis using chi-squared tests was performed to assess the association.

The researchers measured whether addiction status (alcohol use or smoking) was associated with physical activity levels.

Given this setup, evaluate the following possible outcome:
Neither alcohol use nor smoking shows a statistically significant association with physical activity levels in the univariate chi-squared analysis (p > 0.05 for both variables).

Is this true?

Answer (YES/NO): YES